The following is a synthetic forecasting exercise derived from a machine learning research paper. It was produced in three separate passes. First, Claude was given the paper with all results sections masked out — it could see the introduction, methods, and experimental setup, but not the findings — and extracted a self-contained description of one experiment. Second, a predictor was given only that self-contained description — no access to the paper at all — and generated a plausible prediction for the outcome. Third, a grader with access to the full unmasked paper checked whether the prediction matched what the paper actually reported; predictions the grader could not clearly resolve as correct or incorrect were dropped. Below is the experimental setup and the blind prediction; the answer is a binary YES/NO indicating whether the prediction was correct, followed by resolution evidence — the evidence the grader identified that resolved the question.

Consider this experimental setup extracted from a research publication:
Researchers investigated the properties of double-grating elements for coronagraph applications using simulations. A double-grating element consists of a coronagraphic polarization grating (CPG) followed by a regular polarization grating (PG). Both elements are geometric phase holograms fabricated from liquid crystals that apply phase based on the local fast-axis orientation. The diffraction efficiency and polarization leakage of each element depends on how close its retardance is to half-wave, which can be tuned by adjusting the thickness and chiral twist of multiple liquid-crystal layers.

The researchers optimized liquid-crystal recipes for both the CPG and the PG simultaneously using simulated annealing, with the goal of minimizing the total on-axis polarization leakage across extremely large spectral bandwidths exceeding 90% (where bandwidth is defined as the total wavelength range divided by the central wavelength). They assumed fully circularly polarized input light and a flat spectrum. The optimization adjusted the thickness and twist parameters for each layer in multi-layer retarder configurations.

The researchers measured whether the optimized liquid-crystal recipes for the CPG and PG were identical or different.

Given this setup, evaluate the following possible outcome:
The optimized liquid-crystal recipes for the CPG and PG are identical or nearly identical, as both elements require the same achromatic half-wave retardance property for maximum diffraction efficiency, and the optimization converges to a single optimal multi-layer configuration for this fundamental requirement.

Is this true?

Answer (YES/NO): NO